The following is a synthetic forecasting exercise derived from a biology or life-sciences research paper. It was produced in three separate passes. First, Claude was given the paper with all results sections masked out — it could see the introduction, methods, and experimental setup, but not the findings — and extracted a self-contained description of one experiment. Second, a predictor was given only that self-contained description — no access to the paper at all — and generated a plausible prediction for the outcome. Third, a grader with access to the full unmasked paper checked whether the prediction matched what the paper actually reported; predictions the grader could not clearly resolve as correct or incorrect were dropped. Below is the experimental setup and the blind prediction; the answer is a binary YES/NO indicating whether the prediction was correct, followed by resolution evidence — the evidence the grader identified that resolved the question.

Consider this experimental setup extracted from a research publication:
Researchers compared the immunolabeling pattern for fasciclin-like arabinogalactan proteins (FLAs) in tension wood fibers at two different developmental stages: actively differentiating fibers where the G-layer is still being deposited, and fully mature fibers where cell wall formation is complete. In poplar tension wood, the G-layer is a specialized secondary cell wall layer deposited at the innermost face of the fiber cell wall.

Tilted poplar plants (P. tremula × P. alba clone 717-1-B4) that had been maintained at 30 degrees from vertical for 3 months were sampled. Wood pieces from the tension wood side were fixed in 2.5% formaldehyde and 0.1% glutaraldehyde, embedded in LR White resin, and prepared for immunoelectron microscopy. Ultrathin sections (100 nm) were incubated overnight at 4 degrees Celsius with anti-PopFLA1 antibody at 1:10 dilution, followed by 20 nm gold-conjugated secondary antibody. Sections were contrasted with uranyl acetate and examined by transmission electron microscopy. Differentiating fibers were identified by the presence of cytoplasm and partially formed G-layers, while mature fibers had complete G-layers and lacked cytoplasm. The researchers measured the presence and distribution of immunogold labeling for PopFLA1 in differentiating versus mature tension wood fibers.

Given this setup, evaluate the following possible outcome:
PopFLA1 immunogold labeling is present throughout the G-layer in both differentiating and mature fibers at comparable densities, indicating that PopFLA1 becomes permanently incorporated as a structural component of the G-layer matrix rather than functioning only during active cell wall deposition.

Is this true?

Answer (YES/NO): NO